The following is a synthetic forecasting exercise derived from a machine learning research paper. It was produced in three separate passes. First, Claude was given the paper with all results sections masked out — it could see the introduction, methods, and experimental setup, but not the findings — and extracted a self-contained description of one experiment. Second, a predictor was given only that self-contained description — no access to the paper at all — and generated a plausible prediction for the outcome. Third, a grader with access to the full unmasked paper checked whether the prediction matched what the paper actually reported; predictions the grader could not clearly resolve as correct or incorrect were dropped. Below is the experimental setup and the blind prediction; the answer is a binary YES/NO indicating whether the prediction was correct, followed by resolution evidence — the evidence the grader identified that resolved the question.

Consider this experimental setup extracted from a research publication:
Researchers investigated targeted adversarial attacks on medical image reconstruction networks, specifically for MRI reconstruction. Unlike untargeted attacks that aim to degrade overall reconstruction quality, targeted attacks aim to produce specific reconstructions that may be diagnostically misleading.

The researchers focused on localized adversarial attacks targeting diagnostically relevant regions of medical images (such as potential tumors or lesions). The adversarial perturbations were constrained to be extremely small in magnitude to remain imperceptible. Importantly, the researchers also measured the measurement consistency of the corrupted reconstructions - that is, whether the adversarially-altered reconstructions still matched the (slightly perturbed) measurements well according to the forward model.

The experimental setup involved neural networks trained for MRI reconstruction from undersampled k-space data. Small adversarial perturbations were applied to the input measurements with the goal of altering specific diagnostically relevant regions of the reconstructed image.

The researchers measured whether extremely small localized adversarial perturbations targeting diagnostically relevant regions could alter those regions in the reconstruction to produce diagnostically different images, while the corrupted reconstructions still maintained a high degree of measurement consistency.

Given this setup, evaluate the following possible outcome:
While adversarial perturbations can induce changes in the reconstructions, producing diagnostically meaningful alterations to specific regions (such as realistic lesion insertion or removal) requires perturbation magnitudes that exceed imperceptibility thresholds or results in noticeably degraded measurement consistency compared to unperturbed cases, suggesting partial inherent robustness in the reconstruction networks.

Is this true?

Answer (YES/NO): NO